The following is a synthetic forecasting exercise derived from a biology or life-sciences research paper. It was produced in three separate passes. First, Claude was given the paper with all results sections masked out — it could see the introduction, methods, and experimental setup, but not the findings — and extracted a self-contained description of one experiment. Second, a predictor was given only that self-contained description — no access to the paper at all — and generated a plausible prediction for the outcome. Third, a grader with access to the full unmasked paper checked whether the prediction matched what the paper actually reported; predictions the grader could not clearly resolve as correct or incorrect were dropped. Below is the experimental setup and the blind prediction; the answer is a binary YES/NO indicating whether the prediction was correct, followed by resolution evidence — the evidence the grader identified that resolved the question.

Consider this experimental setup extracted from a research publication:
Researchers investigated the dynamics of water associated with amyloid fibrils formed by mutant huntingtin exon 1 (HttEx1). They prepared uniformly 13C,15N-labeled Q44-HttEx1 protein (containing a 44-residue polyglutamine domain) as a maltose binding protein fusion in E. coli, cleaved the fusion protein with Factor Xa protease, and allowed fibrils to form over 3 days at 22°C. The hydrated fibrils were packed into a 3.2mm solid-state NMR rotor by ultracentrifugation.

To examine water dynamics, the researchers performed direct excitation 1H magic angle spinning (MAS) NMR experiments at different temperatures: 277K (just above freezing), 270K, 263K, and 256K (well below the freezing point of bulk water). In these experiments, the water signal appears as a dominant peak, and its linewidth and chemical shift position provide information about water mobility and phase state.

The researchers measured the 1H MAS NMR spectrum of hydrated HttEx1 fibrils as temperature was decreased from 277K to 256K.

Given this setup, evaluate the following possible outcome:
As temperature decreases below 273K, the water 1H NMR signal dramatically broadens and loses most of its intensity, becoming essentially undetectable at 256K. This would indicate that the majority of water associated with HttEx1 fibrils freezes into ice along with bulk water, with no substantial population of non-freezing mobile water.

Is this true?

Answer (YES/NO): NO